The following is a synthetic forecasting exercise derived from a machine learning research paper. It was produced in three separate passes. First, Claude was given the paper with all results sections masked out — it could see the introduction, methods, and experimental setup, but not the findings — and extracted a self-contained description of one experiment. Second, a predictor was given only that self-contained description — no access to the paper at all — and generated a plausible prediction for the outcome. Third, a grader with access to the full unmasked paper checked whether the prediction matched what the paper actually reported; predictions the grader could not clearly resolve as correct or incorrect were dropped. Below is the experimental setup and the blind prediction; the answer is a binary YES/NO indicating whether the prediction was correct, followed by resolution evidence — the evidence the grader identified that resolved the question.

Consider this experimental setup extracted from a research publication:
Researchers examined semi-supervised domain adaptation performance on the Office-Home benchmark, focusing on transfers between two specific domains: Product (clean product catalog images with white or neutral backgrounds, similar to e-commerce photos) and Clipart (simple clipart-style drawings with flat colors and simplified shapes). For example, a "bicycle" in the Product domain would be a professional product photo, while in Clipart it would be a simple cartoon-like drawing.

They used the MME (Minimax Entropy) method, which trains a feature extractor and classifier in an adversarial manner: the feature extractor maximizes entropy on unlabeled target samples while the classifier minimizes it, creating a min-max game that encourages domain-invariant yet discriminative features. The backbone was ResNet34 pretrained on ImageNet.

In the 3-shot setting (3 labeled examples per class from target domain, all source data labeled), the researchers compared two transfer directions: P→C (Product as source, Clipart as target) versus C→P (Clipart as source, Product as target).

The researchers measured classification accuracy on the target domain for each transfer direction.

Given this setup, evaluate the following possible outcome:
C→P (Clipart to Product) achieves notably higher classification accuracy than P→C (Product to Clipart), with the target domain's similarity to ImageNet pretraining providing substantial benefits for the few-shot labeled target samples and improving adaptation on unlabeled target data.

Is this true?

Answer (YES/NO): YES